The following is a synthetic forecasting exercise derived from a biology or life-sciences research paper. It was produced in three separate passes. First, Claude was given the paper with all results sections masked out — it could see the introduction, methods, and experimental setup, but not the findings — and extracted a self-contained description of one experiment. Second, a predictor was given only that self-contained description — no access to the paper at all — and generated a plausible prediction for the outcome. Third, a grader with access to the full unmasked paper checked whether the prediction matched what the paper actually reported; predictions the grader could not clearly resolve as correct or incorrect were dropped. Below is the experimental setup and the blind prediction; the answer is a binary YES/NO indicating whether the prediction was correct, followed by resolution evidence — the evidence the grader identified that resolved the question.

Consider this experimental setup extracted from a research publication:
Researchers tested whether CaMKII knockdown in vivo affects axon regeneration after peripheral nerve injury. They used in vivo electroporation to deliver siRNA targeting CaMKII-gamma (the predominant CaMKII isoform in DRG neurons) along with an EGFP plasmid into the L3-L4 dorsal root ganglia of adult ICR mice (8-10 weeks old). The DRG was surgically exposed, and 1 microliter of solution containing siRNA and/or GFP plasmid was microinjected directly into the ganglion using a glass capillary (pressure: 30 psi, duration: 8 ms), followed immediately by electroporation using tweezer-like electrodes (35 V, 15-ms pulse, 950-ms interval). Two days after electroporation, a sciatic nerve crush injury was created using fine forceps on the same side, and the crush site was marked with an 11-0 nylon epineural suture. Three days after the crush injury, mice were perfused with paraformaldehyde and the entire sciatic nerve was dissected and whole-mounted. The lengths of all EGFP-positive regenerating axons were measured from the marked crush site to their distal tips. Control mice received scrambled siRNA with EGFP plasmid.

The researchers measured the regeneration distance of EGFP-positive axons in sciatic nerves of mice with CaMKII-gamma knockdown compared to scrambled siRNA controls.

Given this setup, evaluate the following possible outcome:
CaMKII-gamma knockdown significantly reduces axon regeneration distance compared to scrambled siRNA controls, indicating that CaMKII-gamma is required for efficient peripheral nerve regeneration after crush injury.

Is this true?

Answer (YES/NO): YES